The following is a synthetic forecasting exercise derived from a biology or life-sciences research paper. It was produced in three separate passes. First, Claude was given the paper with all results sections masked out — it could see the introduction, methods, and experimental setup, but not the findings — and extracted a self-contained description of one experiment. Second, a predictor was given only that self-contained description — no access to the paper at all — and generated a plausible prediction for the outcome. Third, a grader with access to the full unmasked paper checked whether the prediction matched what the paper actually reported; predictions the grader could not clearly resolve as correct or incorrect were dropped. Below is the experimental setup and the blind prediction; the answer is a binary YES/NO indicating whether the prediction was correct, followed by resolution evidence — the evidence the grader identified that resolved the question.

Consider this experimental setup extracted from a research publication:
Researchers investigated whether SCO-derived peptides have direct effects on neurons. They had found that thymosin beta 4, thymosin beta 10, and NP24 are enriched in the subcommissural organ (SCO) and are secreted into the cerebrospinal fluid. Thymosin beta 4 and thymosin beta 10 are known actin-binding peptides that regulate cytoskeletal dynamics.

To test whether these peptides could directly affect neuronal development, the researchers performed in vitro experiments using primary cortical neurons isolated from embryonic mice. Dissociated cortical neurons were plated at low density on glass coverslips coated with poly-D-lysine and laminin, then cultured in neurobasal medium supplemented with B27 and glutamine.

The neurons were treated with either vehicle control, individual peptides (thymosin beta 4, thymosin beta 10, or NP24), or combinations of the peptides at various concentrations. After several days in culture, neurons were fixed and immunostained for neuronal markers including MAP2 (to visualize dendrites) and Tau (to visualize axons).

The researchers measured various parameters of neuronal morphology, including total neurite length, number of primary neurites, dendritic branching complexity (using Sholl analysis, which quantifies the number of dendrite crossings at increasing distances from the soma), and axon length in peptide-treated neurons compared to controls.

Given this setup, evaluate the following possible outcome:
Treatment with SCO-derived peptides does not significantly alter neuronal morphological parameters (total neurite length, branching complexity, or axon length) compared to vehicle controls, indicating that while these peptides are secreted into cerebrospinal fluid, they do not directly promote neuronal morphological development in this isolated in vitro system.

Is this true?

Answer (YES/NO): NO